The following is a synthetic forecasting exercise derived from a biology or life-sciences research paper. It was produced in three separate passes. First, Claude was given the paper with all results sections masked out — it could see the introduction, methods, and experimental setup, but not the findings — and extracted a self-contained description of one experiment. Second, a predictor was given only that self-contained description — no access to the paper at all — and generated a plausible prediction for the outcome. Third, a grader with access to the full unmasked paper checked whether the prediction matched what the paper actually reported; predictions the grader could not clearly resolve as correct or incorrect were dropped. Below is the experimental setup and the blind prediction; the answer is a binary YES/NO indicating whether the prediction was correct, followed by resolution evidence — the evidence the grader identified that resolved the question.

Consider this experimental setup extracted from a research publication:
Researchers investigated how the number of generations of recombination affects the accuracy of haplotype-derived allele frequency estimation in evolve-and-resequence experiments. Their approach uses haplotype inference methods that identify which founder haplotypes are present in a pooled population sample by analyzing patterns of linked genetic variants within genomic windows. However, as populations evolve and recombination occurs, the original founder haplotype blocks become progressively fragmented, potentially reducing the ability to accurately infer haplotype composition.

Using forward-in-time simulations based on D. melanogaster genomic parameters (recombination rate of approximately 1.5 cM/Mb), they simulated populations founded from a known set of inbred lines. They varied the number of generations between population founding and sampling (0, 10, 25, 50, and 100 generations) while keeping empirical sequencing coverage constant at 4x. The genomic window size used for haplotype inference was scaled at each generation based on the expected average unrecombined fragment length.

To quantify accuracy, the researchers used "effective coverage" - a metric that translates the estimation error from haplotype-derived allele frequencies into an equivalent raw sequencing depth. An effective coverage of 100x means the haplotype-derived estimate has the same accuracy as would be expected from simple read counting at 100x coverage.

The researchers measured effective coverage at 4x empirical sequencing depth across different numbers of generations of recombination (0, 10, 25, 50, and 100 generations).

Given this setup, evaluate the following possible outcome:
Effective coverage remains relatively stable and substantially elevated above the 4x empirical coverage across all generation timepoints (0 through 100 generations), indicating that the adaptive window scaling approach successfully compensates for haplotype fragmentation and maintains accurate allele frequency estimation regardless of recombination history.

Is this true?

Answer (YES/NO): NO